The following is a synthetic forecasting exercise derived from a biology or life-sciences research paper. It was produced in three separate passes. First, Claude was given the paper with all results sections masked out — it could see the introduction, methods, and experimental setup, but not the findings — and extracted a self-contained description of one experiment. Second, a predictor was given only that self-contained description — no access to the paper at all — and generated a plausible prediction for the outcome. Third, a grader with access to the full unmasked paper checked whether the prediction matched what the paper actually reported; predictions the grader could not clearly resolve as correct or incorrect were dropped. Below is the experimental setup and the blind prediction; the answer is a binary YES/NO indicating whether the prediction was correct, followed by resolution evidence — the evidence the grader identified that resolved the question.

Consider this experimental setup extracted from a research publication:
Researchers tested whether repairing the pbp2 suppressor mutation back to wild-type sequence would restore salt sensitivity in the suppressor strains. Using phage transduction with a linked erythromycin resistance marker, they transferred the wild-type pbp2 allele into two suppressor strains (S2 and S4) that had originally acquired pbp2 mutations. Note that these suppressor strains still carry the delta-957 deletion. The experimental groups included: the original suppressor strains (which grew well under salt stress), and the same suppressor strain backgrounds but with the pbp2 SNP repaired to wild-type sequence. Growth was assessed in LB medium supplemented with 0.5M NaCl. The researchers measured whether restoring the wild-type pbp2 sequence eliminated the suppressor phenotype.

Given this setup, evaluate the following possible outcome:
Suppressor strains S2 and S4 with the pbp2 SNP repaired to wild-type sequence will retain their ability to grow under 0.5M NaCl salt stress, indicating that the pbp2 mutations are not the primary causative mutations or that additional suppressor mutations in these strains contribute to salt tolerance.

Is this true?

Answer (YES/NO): NO